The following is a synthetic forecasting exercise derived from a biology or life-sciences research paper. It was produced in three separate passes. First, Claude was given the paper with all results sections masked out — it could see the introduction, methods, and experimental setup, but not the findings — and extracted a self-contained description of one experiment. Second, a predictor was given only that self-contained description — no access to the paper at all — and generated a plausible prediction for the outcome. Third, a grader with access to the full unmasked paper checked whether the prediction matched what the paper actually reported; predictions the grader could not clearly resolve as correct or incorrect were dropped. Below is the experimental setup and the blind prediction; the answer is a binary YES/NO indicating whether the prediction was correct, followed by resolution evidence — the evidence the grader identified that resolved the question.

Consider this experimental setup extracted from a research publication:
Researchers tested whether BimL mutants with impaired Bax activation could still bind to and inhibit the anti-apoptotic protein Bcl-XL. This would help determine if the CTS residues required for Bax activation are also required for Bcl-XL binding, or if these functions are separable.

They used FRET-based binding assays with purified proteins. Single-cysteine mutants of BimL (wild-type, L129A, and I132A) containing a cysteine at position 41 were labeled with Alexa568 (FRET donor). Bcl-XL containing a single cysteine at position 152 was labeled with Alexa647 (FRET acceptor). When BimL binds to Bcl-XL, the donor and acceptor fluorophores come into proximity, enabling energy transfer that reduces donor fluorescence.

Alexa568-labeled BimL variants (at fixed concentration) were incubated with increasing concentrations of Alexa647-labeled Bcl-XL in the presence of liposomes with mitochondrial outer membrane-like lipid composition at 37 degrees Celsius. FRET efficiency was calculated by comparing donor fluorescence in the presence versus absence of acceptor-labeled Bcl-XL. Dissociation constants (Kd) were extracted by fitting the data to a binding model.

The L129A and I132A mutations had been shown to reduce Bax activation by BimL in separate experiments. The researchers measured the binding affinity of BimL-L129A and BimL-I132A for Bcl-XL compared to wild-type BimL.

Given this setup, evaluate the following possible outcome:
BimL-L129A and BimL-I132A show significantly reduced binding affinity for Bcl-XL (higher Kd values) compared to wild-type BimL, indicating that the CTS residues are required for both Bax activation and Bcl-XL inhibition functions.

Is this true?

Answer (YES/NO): NO